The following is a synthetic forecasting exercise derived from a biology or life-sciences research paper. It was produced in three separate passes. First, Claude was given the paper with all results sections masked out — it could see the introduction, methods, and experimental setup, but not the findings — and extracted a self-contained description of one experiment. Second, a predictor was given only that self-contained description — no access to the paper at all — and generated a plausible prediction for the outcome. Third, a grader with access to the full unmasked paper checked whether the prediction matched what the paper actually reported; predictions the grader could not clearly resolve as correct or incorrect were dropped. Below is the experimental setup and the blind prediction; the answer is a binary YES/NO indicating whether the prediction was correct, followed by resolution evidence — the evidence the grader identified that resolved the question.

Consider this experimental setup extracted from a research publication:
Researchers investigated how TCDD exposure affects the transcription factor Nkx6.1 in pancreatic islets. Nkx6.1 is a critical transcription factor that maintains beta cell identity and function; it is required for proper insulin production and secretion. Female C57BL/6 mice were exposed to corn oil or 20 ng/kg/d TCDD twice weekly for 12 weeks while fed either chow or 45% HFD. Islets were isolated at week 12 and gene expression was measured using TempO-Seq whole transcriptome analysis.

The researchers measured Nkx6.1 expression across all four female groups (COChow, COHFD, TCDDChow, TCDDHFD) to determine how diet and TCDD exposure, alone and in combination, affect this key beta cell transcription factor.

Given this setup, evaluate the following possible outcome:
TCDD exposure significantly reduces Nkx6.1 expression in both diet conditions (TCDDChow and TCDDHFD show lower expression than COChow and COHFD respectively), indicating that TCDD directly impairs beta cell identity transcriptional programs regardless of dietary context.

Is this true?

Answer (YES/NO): NO